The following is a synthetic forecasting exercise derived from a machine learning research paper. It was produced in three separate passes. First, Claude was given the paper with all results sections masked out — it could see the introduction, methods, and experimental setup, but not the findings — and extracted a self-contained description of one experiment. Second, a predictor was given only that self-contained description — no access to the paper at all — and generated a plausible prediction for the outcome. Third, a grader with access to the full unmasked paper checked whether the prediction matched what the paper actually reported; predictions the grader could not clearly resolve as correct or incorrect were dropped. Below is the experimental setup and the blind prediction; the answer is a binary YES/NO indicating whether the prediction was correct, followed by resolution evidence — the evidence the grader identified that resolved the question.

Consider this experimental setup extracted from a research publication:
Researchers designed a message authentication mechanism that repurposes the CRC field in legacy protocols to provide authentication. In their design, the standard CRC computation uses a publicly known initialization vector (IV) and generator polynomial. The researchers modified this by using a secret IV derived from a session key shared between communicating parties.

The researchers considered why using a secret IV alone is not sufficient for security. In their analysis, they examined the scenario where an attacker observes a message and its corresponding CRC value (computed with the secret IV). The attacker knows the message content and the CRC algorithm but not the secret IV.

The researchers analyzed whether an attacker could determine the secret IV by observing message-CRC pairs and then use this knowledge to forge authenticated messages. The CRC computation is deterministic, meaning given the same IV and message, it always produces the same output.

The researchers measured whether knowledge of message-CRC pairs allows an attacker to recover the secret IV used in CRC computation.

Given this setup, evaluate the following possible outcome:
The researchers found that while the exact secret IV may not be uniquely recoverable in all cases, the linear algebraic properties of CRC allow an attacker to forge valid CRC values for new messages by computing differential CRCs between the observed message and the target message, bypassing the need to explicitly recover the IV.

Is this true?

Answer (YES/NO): NO